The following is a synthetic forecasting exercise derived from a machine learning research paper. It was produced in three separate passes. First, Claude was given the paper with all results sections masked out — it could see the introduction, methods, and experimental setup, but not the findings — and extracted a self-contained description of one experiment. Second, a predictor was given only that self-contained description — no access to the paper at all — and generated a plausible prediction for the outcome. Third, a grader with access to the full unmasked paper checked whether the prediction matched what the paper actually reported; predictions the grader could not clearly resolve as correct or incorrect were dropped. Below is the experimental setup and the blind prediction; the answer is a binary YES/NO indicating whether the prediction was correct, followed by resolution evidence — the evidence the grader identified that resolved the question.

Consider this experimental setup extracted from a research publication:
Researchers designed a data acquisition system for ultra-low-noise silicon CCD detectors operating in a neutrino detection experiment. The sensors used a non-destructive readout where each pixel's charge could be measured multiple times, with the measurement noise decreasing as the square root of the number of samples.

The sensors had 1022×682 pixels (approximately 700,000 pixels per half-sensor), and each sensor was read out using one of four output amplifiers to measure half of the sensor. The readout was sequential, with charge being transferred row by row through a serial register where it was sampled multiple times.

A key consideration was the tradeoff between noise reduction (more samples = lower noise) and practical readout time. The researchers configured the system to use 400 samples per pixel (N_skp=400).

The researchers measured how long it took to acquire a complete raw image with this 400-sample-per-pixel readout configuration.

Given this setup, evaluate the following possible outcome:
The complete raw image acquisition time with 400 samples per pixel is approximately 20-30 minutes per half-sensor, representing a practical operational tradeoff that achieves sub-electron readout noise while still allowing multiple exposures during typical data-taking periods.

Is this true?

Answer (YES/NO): NO